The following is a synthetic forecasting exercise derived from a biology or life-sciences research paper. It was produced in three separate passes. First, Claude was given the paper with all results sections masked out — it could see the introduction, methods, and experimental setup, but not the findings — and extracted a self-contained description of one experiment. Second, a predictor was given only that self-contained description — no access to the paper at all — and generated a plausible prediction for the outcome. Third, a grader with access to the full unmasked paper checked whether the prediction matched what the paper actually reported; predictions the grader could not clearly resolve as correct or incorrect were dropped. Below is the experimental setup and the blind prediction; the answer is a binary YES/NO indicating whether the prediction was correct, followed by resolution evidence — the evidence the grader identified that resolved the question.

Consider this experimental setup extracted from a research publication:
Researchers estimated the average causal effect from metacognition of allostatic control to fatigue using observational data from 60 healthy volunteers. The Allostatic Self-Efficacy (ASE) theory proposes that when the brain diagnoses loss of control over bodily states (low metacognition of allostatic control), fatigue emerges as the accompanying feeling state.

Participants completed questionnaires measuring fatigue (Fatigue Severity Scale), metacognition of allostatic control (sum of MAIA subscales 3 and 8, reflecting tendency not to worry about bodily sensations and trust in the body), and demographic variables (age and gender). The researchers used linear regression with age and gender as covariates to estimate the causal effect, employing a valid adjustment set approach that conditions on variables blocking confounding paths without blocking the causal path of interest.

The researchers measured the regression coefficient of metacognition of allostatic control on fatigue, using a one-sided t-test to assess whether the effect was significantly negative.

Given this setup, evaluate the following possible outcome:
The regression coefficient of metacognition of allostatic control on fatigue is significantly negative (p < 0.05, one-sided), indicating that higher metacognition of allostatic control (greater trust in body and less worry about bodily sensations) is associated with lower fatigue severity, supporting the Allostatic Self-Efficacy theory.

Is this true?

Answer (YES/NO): YES